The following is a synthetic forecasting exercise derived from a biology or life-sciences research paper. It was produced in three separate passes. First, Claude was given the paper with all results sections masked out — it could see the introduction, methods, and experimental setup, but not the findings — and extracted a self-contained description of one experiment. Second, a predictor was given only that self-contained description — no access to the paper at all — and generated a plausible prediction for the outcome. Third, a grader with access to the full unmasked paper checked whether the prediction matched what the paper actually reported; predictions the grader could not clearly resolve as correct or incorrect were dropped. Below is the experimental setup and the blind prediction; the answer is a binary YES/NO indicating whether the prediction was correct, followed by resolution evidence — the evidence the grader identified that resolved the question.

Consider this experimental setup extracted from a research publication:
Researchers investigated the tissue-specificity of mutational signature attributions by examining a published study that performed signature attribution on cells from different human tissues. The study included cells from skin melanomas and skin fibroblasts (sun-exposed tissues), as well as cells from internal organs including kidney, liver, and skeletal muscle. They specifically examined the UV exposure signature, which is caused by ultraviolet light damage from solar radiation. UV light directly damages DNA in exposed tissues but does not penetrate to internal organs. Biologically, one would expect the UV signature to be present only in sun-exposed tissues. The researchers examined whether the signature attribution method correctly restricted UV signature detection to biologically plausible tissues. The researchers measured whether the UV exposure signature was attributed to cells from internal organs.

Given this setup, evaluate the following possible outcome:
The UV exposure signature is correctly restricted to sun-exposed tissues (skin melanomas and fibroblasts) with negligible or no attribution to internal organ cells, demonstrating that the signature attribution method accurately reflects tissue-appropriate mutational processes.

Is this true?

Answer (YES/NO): NO